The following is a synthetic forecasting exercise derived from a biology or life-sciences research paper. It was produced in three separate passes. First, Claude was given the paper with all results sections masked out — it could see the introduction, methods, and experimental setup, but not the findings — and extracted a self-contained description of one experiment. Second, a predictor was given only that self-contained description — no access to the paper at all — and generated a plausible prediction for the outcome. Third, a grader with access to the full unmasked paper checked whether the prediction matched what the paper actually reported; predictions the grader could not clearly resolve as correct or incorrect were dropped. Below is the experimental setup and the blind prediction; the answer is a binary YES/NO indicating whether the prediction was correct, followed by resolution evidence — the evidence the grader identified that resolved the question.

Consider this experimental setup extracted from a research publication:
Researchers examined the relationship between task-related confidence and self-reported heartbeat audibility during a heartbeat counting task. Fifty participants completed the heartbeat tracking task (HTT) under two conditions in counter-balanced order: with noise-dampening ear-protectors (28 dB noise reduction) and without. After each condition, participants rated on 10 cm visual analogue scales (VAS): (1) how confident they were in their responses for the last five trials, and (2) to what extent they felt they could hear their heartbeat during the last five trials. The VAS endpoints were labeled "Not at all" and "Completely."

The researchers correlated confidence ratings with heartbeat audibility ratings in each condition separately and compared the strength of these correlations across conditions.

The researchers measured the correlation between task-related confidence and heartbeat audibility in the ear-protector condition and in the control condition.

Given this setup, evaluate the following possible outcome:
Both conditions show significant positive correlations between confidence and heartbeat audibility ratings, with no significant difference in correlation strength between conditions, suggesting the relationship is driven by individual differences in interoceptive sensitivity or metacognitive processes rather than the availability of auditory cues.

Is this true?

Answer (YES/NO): NO